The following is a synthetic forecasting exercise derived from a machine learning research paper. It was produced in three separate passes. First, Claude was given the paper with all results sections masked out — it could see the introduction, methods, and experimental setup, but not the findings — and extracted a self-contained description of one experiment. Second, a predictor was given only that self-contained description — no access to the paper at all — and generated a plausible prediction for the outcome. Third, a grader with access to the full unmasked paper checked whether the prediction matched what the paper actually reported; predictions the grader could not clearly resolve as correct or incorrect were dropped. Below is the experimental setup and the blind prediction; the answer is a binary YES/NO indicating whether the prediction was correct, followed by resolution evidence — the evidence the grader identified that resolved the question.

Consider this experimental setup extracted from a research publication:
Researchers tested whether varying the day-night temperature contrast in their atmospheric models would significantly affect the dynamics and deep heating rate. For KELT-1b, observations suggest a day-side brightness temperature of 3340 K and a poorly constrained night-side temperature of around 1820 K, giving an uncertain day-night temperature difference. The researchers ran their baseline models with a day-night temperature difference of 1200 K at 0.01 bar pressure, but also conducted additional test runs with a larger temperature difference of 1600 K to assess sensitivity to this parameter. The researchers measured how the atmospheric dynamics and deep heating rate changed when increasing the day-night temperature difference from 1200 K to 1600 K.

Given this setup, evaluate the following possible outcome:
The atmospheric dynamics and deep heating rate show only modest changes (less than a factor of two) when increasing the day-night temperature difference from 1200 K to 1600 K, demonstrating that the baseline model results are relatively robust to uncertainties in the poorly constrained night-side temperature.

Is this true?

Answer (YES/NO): YES